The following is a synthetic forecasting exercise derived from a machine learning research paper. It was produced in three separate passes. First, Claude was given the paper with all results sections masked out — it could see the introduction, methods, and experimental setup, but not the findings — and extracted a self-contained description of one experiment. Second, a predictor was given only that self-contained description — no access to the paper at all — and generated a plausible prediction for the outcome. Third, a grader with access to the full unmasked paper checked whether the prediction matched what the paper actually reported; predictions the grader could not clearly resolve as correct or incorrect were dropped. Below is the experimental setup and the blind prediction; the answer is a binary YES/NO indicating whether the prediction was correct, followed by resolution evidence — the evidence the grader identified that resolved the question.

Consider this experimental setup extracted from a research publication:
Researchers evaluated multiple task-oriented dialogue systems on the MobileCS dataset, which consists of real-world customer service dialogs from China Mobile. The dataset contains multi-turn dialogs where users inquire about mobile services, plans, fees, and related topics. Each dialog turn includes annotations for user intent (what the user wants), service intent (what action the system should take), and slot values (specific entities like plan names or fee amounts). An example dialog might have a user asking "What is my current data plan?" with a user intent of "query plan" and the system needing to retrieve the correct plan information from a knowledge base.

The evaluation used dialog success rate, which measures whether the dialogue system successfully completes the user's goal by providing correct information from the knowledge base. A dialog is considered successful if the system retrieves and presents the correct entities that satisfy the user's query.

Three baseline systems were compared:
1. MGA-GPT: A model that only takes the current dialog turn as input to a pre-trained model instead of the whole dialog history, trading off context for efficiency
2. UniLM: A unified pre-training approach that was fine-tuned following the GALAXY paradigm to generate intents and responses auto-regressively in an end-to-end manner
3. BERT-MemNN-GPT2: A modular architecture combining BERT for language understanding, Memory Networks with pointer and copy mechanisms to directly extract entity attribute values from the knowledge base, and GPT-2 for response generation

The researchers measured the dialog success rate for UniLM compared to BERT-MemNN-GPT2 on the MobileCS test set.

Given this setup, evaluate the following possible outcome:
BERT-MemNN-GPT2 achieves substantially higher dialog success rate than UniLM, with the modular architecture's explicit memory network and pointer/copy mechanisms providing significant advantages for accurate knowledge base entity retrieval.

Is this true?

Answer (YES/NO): YES